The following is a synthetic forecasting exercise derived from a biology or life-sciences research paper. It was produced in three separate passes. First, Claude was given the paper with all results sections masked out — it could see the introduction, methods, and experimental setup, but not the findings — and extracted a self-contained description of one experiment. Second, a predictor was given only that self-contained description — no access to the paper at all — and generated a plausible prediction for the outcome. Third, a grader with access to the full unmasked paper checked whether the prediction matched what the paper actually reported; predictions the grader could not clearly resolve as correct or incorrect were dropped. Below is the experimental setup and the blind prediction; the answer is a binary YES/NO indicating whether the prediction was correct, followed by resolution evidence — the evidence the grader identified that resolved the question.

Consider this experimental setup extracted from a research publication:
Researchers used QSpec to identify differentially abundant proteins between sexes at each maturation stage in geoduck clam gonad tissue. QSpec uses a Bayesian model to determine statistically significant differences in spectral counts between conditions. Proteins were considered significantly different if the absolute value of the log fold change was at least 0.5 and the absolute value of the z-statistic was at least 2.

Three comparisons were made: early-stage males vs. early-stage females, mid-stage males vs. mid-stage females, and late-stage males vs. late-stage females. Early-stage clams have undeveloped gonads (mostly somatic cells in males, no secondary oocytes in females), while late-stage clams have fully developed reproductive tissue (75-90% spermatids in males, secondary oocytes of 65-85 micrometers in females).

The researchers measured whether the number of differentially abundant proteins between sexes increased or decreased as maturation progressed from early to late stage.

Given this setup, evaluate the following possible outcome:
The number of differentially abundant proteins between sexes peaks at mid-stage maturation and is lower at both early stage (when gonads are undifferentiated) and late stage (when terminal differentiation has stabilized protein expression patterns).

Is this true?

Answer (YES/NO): NO